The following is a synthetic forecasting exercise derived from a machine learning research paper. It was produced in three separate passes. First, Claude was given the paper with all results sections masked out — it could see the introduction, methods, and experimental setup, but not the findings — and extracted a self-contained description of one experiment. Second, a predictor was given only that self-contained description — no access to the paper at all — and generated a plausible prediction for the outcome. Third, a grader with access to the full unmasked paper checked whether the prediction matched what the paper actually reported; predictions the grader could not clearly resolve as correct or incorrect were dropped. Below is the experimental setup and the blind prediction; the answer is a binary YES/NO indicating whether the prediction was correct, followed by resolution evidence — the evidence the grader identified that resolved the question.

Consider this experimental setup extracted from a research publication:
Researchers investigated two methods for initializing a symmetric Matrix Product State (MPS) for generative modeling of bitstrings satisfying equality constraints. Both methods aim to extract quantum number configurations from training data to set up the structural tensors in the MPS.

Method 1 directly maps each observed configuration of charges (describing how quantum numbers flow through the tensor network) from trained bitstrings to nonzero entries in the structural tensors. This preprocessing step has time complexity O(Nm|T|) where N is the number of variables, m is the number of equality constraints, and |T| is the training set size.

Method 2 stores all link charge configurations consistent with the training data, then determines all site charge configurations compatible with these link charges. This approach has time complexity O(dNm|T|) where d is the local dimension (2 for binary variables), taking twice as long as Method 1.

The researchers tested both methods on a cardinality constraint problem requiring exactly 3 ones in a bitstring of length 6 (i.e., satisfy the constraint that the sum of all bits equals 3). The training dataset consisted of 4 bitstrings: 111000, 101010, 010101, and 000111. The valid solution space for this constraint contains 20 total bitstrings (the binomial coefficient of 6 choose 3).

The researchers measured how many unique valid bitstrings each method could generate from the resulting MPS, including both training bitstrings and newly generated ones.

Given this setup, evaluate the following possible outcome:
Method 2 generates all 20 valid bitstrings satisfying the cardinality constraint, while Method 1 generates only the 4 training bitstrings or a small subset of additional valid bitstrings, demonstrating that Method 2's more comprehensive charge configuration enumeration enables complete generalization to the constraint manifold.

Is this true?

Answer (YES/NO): YES